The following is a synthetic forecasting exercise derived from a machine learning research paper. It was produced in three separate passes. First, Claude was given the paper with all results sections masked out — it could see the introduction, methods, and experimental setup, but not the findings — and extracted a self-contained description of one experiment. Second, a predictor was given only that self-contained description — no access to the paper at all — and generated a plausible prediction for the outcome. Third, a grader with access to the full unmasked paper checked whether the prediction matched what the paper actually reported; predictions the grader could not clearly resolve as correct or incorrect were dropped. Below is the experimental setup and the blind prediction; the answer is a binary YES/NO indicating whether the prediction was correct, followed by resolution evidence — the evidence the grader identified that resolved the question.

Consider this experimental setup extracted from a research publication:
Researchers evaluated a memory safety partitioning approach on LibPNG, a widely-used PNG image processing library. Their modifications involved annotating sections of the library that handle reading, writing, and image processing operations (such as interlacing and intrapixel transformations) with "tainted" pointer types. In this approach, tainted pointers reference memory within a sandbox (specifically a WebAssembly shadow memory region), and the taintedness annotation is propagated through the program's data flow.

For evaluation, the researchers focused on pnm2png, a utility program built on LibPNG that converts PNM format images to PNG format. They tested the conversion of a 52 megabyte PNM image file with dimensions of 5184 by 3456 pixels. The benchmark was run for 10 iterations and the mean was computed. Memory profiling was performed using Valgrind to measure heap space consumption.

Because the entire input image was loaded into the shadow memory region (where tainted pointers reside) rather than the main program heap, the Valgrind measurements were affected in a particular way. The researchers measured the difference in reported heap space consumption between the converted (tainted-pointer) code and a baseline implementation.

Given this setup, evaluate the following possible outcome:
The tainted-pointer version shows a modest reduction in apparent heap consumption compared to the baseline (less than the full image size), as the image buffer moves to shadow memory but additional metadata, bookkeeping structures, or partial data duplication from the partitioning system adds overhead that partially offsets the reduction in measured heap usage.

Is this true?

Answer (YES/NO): NO